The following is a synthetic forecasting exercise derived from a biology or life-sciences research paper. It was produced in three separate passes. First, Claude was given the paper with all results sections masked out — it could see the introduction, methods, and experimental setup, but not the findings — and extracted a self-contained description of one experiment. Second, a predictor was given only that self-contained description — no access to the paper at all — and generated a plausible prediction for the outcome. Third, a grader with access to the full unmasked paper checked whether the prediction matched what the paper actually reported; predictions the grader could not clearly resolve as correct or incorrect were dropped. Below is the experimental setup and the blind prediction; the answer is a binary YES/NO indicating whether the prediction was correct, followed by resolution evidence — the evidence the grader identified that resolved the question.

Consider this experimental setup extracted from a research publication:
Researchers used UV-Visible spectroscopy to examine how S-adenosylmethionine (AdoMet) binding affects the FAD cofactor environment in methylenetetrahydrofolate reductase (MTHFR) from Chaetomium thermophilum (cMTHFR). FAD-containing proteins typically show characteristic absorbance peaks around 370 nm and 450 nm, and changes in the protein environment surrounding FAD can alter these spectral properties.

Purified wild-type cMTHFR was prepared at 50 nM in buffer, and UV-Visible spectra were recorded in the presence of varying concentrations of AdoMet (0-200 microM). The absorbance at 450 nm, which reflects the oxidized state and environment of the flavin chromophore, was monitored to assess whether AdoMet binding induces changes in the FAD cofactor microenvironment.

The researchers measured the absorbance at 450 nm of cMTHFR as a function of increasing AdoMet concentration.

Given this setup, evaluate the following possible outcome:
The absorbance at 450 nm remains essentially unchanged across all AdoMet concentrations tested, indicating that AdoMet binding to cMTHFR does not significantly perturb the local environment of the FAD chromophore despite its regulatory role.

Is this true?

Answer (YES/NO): NO